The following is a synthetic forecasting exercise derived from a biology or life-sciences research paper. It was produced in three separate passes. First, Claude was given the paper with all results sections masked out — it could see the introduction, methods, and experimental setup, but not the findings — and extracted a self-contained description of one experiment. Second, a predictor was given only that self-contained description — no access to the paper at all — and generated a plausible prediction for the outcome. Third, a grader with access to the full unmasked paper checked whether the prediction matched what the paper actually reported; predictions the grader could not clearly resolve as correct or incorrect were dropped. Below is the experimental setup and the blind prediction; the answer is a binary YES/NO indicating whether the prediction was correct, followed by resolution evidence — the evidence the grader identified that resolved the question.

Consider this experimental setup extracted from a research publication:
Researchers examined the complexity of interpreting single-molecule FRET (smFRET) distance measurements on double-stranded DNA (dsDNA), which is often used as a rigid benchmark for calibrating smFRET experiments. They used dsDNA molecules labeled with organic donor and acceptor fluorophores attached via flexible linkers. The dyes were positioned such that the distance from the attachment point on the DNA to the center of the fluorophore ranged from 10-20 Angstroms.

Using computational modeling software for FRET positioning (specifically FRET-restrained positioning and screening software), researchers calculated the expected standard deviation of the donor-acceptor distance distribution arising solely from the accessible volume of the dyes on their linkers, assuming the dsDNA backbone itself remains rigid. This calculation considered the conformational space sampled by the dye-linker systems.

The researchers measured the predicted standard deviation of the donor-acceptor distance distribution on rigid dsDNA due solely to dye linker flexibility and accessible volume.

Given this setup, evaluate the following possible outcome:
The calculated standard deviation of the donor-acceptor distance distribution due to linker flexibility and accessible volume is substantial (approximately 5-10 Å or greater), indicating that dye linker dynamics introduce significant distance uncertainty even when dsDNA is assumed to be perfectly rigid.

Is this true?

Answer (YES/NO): YES